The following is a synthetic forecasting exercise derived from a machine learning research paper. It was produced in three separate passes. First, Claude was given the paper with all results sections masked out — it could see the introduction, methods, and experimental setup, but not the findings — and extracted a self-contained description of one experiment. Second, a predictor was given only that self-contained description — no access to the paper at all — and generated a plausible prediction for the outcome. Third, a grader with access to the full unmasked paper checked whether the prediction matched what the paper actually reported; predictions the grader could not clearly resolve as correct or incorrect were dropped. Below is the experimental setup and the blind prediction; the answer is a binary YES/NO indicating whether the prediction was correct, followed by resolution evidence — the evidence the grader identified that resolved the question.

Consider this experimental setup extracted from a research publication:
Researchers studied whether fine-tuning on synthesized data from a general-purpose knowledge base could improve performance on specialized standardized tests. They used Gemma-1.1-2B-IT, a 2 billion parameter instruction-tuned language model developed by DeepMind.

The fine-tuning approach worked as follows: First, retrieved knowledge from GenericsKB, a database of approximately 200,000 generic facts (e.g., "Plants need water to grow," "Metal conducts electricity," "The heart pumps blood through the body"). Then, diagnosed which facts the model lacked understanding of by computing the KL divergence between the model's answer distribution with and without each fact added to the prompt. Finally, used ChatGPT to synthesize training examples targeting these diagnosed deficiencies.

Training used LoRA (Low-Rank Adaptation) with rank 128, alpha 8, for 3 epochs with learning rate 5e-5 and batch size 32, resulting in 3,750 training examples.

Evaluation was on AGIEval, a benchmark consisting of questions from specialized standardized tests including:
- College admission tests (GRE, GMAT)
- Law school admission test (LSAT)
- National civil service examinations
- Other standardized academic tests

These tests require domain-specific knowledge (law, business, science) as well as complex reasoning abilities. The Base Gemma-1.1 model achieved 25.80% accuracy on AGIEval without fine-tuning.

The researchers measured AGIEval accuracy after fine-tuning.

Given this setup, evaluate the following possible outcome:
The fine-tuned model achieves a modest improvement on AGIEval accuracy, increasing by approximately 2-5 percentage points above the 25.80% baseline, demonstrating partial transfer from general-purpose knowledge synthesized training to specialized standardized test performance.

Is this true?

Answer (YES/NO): NO